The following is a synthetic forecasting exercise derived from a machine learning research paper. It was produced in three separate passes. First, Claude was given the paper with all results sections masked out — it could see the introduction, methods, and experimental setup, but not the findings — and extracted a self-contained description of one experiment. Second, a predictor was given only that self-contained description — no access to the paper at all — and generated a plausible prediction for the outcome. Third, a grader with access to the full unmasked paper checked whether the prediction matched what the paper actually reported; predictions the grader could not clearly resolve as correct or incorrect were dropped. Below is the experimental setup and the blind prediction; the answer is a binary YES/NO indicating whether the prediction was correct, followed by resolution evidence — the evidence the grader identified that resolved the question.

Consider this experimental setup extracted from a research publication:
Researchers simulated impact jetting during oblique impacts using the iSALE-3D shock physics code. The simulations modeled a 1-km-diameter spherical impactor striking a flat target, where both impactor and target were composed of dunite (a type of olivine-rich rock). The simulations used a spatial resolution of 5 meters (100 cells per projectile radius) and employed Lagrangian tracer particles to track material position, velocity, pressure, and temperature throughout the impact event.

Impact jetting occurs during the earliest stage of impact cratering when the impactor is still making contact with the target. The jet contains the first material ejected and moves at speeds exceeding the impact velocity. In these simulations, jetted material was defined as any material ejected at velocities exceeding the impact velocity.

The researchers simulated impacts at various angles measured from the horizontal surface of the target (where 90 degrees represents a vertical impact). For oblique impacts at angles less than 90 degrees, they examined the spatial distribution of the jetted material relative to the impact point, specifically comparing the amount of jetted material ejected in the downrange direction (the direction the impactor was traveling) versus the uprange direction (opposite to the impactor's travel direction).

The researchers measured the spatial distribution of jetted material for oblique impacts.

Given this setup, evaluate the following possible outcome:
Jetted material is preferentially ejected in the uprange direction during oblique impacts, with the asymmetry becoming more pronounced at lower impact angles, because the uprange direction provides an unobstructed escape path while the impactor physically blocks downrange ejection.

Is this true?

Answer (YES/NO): NO